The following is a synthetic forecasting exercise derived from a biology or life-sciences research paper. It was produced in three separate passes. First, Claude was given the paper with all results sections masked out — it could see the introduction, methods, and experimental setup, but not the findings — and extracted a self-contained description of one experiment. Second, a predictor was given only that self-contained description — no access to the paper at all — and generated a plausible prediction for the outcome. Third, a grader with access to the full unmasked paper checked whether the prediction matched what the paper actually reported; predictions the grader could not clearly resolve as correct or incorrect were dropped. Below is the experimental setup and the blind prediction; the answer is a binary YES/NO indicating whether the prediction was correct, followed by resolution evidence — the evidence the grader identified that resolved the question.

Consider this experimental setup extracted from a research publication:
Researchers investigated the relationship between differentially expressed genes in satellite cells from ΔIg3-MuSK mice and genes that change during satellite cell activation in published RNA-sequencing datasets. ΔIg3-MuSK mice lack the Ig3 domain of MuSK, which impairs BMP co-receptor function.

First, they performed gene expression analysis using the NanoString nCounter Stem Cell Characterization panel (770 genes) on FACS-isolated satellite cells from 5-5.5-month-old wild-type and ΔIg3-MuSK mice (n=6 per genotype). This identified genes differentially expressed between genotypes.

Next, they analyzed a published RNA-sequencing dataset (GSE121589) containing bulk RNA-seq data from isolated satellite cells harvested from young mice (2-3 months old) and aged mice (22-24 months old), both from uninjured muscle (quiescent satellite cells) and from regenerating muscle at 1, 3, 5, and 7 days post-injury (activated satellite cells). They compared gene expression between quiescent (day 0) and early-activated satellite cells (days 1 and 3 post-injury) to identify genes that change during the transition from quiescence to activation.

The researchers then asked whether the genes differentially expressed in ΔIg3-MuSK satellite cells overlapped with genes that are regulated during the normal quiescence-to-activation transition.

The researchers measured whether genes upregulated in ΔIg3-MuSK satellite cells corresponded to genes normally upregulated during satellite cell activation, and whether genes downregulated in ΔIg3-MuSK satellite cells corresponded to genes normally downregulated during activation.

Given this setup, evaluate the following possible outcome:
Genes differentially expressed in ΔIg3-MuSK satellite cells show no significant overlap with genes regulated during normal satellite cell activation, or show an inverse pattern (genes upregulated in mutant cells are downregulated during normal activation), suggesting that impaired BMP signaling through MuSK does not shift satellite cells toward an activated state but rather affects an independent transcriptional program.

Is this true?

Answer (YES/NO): NO